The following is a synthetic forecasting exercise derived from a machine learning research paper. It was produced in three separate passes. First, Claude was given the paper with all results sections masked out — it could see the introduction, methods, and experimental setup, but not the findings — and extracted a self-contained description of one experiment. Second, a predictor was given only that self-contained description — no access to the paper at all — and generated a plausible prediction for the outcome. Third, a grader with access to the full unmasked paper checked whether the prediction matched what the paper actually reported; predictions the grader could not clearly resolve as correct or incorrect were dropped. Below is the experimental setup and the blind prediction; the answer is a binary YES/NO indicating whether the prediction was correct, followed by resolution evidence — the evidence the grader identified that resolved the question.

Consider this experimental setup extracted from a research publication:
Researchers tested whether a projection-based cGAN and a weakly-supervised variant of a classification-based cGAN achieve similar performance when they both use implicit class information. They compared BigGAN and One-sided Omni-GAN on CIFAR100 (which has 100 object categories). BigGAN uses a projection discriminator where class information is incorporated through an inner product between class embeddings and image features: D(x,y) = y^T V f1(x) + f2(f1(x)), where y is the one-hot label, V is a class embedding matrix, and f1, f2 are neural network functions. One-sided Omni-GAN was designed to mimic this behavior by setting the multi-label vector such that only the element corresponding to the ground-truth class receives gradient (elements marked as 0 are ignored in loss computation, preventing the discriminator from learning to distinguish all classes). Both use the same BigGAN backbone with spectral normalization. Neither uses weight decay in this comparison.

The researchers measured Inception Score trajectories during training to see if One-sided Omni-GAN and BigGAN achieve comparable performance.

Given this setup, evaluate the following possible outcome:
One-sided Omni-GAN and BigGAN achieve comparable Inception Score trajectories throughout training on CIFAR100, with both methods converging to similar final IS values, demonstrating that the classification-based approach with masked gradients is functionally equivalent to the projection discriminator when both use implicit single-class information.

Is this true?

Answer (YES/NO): YES